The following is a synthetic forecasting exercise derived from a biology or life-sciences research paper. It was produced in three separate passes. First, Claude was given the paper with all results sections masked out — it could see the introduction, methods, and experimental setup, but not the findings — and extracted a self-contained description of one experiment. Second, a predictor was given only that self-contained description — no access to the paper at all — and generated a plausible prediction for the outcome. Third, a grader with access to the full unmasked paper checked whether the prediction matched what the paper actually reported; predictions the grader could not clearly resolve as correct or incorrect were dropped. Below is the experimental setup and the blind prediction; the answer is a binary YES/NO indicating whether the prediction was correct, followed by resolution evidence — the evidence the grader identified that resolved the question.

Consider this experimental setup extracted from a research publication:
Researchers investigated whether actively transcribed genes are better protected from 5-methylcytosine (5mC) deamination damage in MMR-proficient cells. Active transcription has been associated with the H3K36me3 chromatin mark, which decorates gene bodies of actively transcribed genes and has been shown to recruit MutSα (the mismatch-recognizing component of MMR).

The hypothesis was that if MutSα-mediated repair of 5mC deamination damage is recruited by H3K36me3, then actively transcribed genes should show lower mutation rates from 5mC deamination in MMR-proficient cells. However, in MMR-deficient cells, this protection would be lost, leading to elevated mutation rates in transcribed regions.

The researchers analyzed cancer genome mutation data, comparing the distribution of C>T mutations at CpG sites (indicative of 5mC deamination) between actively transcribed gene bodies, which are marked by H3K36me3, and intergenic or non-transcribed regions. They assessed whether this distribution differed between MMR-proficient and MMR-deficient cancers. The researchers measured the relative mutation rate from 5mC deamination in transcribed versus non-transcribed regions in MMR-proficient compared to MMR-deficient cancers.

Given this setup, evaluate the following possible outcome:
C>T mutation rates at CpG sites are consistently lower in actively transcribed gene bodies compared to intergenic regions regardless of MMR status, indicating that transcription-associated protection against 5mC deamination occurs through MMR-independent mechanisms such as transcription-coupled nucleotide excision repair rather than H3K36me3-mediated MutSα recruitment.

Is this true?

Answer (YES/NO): NO